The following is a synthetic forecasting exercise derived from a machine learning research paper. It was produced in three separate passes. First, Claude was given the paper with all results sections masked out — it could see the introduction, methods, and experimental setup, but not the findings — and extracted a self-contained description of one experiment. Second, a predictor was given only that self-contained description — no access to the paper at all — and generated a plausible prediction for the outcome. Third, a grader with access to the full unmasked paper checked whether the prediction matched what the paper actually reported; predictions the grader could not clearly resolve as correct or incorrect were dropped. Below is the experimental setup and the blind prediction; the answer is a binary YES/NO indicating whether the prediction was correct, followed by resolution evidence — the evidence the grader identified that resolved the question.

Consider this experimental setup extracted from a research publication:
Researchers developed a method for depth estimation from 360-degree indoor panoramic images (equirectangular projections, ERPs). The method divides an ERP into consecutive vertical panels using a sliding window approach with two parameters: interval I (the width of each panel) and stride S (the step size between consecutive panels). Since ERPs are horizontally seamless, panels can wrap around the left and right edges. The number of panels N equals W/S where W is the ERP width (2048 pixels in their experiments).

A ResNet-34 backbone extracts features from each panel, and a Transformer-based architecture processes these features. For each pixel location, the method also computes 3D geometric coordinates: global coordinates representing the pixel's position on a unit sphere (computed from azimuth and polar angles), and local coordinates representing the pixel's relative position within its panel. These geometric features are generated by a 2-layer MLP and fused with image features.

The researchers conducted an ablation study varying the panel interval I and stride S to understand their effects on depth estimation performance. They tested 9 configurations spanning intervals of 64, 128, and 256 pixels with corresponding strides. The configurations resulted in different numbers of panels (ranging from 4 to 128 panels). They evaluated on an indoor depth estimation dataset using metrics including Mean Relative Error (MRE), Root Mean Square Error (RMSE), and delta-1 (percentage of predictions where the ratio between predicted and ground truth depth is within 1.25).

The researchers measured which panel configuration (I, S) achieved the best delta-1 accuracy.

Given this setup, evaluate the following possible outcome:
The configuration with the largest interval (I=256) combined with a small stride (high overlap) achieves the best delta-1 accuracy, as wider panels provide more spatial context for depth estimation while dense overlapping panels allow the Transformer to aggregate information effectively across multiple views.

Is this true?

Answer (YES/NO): NO